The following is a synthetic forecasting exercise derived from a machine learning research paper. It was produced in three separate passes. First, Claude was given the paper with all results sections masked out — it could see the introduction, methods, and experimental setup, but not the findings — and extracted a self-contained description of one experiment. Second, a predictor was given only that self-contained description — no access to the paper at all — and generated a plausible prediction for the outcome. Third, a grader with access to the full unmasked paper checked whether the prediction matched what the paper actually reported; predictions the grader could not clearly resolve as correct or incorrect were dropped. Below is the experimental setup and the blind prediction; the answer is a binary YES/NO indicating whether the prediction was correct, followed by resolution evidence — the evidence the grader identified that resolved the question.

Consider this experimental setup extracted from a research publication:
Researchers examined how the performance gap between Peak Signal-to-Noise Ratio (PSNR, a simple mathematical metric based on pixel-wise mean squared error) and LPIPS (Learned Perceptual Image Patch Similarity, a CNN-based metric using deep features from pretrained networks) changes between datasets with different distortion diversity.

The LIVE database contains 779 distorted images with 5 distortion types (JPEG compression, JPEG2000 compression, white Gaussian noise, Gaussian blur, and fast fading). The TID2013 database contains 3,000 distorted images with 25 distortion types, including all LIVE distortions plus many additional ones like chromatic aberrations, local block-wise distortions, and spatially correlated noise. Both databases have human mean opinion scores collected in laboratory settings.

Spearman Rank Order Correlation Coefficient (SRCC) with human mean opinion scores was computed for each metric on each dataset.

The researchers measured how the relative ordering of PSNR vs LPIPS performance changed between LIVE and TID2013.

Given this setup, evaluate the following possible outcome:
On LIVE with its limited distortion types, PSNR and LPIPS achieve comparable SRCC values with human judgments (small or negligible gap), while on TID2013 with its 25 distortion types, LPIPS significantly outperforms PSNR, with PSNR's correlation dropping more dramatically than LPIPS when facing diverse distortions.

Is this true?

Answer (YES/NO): NO